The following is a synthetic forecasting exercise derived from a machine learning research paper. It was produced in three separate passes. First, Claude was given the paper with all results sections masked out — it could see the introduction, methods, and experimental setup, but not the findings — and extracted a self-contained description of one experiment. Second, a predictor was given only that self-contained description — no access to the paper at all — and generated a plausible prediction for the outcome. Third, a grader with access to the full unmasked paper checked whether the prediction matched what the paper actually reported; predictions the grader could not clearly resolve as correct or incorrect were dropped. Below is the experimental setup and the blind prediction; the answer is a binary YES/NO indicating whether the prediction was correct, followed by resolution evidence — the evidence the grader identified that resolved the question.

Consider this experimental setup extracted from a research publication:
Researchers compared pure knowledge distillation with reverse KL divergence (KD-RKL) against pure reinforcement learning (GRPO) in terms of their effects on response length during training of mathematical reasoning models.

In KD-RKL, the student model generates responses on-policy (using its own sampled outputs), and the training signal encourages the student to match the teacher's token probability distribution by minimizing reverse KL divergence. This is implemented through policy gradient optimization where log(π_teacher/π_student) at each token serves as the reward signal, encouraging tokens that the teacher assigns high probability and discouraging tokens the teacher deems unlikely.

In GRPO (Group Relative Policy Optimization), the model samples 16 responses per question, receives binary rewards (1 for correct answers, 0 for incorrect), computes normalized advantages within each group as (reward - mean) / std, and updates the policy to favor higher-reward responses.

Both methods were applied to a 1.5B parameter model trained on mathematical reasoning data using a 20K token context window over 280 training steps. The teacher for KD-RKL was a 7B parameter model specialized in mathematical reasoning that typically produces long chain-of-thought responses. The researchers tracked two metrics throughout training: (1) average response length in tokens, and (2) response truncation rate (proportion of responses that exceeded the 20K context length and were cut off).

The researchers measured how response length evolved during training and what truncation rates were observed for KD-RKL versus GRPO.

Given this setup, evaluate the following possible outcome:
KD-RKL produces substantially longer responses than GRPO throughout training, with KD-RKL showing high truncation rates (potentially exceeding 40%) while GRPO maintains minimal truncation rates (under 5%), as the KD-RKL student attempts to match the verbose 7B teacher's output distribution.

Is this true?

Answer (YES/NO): NO